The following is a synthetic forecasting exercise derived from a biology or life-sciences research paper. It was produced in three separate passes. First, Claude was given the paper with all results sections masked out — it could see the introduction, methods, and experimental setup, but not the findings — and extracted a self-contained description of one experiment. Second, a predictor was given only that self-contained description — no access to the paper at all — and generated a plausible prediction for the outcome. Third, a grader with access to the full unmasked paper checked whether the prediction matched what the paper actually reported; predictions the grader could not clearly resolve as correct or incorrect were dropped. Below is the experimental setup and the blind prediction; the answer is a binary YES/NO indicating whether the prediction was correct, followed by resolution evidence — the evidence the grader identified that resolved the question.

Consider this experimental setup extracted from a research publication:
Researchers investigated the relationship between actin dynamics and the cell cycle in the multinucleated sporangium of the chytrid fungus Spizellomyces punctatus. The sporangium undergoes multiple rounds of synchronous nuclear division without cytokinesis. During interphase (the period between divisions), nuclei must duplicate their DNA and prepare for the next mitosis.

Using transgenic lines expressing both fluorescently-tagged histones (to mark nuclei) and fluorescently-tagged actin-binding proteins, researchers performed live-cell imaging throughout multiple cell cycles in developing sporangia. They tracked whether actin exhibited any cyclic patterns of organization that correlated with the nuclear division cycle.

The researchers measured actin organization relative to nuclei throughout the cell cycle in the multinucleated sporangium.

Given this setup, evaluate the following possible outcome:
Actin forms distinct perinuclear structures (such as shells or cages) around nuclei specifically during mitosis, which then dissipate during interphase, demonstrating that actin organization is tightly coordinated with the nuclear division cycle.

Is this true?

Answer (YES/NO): YES